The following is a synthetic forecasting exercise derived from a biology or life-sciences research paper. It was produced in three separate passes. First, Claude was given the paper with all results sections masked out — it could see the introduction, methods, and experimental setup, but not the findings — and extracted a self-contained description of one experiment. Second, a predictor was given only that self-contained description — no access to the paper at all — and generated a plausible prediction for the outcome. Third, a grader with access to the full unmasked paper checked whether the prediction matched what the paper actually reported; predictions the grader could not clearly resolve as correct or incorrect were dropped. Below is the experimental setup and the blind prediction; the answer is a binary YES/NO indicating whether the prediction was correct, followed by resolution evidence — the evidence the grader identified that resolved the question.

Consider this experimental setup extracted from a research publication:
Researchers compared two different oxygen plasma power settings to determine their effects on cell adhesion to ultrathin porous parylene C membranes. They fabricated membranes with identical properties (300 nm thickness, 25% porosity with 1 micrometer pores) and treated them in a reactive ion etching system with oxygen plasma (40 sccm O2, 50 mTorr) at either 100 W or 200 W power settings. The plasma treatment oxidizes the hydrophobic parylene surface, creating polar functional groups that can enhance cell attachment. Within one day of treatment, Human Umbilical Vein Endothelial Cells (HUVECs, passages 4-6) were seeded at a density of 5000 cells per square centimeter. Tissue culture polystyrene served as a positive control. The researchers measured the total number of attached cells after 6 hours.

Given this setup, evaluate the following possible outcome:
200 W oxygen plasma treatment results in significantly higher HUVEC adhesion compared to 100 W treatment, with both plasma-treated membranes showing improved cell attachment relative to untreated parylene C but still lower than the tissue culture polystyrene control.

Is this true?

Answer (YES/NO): NO